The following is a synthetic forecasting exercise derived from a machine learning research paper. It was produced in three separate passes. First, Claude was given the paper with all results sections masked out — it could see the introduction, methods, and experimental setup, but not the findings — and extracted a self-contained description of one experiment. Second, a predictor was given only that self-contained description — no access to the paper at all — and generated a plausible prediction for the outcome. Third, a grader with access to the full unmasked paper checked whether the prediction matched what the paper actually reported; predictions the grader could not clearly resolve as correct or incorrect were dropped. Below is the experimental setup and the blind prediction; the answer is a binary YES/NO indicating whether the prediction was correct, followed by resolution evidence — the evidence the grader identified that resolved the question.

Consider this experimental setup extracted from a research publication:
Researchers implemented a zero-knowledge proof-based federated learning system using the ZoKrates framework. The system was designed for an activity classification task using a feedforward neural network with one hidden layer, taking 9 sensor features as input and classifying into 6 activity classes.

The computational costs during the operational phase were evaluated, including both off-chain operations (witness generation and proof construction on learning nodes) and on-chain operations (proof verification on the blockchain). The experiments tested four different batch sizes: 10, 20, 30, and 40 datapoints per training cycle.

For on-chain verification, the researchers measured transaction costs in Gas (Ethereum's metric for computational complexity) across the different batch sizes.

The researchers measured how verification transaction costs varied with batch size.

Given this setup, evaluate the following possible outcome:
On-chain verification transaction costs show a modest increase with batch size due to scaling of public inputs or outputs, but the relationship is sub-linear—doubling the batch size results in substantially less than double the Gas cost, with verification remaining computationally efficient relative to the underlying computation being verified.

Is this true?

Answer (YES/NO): NO